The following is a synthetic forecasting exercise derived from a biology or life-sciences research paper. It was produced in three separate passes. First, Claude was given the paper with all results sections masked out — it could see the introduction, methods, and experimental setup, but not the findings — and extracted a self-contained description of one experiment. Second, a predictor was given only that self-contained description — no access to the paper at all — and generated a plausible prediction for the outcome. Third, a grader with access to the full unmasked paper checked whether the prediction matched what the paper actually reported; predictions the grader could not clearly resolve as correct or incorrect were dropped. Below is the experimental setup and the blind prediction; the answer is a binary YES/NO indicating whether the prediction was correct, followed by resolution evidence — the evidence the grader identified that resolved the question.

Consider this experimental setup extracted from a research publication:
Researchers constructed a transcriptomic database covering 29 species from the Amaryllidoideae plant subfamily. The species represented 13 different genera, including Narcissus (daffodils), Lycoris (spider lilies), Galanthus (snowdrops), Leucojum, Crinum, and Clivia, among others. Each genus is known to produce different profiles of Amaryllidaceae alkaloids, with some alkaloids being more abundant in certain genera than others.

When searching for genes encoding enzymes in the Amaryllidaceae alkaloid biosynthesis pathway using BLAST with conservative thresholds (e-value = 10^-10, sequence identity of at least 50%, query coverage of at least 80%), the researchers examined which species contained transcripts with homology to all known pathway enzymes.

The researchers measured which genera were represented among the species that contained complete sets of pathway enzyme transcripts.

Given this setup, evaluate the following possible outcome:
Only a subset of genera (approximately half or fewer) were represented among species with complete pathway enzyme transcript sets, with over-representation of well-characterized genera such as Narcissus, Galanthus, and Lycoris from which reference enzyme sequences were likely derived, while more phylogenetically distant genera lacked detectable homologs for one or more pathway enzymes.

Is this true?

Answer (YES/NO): NO